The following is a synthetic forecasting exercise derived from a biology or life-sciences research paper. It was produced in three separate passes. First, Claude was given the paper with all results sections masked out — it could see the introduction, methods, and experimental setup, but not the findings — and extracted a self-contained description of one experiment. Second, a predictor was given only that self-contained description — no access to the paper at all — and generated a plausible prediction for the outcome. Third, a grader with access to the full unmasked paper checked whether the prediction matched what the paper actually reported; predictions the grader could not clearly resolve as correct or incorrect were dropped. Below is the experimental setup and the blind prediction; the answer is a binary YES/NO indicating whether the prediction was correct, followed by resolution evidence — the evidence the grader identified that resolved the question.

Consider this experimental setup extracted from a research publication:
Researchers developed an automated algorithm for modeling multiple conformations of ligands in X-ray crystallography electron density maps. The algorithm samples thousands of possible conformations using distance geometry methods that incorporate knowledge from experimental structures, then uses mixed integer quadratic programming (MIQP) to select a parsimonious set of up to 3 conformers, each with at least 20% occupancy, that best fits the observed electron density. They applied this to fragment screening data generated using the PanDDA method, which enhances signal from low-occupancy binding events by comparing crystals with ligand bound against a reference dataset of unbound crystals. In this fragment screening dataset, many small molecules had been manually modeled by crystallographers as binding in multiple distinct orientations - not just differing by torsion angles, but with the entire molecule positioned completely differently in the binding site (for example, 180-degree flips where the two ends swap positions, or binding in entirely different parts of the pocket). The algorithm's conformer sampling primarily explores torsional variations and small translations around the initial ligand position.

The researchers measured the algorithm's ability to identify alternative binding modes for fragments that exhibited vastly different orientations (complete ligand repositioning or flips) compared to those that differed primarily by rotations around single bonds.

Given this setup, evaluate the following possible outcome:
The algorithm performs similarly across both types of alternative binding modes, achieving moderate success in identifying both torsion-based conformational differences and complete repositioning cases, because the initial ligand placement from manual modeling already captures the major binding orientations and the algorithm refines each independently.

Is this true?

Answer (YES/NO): NO